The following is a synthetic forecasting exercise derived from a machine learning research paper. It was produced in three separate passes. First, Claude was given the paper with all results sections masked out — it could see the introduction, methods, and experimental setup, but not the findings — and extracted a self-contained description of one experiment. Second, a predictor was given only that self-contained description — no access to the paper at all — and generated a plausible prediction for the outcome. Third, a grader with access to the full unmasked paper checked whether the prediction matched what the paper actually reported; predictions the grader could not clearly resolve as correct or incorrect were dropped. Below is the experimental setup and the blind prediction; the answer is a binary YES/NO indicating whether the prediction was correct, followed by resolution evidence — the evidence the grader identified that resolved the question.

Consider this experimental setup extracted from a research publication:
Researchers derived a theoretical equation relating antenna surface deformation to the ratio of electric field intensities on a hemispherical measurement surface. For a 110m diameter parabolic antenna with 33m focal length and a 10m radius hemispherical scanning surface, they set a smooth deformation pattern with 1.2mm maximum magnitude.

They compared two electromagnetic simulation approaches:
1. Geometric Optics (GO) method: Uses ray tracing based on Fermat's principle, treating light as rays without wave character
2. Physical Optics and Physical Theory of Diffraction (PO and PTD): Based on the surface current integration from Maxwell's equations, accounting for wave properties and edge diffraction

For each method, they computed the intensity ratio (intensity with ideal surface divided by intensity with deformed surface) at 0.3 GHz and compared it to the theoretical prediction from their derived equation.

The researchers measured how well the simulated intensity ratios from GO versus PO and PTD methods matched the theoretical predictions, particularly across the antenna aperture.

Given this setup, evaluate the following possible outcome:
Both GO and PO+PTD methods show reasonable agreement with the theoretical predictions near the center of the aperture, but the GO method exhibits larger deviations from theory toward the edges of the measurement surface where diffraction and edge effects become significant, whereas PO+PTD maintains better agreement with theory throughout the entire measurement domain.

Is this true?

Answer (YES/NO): NO